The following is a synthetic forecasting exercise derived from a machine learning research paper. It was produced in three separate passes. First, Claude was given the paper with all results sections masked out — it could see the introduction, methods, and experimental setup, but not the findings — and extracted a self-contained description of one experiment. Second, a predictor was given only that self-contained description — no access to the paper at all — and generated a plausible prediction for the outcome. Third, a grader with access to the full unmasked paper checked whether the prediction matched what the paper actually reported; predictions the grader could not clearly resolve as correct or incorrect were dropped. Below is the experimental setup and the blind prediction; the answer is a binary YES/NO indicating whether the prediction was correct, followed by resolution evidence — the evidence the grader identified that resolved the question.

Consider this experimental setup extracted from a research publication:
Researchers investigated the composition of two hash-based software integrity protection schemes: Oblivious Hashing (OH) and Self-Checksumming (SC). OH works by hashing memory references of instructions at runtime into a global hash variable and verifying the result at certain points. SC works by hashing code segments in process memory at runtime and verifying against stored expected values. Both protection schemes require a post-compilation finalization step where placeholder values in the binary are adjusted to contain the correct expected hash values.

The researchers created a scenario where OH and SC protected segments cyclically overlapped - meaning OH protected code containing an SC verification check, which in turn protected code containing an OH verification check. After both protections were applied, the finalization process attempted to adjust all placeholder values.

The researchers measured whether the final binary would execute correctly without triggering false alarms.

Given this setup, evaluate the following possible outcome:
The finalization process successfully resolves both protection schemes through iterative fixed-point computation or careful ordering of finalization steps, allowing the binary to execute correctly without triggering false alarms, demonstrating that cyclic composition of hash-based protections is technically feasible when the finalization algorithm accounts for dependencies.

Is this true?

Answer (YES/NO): NO